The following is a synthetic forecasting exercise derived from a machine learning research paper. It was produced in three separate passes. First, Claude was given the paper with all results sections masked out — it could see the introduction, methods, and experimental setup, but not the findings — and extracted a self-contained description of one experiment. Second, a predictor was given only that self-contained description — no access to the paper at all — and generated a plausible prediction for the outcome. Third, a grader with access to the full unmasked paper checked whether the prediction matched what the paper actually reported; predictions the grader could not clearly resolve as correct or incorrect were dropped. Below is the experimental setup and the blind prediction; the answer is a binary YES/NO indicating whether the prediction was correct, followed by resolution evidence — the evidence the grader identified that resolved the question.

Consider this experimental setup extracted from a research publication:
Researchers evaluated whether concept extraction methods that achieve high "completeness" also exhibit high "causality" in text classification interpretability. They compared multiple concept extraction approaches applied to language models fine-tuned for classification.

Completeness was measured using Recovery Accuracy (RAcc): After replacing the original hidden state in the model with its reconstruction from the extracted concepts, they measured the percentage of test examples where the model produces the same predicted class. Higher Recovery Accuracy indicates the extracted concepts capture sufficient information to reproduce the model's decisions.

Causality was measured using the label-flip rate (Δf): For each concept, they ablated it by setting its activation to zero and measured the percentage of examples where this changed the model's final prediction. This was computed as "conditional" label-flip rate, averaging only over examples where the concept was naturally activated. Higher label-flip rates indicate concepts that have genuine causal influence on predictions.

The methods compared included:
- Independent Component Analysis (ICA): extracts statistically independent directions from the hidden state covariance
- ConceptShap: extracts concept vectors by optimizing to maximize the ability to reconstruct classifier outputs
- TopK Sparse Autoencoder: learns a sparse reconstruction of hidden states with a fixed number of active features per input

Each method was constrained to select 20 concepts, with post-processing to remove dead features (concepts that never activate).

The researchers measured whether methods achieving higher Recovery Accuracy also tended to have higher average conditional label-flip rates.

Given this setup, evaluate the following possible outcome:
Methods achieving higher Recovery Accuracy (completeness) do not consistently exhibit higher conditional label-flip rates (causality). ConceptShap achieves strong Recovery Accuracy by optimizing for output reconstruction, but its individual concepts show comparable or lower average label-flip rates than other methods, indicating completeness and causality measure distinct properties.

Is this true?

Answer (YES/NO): NO